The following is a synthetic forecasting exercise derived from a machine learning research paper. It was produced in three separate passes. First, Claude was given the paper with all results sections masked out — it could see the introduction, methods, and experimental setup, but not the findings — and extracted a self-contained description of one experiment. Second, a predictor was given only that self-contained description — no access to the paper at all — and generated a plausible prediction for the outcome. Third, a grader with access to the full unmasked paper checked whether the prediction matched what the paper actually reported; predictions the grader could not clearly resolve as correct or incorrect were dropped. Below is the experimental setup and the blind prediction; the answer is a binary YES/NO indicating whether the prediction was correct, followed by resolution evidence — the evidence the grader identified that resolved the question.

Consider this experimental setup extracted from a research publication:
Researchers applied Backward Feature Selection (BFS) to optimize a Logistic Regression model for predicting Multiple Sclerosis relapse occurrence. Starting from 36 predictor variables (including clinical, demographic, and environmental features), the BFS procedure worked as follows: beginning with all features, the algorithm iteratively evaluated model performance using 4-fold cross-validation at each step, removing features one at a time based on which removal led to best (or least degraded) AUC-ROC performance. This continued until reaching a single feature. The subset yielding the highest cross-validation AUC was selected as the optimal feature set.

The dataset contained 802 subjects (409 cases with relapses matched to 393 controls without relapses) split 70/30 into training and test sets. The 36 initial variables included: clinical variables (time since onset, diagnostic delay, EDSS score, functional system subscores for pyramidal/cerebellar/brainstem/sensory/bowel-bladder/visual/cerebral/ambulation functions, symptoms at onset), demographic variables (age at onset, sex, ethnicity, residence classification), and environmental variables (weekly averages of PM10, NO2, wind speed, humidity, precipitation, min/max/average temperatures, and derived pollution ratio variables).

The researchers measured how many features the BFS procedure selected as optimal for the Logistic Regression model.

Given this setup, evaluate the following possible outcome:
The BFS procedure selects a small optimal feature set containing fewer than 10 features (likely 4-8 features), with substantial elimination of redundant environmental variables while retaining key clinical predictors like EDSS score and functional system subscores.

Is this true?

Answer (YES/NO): NO